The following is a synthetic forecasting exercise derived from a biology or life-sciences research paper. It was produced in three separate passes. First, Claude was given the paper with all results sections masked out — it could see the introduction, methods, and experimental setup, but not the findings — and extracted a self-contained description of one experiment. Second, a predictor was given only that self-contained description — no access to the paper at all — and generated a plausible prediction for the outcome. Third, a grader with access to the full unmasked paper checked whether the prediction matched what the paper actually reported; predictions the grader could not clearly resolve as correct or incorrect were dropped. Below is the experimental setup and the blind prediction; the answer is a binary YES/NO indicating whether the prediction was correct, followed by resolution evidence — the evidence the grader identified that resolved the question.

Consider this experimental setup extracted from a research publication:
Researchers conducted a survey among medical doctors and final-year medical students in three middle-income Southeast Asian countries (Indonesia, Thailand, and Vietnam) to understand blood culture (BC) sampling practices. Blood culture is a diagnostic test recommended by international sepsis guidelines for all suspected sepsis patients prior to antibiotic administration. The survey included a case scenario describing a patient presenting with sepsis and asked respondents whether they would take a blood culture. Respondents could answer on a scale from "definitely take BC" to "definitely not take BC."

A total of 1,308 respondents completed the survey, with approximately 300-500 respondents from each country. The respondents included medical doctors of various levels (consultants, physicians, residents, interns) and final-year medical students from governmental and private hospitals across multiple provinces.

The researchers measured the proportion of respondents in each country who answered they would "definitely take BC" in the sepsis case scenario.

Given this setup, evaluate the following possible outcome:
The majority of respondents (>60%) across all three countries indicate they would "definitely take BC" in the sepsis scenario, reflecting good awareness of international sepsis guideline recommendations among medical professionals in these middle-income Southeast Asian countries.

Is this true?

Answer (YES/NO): NO